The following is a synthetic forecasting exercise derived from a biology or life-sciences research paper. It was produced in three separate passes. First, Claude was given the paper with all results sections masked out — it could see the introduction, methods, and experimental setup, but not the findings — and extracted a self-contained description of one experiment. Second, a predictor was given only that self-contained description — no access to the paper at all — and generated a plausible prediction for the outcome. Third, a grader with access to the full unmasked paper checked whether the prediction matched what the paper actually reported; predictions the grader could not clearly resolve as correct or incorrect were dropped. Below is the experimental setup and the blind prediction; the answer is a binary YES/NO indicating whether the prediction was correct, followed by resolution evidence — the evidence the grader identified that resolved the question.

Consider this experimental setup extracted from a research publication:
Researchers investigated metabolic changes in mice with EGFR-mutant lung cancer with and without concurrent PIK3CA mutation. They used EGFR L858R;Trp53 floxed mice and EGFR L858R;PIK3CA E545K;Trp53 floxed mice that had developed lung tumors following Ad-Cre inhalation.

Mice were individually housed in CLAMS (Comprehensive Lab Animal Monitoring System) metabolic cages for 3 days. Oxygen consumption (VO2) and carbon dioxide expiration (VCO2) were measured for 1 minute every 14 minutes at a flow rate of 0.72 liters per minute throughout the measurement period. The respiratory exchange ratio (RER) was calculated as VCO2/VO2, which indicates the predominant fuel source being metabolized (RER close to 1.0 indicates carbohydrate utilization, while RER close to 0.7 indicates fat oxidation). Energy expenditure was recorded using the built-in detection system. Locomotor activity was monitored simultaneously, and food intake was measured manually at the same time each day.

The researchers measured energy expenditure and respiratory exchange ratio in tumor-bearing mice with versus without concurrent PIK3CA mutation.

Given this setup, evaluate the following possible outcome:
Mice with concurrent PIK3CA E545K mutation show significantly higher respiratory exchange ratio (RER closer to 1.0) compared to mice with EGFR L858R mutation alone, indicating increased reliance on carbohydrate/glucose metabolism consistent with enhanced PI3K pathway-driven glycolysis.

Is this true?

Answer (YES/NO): NO